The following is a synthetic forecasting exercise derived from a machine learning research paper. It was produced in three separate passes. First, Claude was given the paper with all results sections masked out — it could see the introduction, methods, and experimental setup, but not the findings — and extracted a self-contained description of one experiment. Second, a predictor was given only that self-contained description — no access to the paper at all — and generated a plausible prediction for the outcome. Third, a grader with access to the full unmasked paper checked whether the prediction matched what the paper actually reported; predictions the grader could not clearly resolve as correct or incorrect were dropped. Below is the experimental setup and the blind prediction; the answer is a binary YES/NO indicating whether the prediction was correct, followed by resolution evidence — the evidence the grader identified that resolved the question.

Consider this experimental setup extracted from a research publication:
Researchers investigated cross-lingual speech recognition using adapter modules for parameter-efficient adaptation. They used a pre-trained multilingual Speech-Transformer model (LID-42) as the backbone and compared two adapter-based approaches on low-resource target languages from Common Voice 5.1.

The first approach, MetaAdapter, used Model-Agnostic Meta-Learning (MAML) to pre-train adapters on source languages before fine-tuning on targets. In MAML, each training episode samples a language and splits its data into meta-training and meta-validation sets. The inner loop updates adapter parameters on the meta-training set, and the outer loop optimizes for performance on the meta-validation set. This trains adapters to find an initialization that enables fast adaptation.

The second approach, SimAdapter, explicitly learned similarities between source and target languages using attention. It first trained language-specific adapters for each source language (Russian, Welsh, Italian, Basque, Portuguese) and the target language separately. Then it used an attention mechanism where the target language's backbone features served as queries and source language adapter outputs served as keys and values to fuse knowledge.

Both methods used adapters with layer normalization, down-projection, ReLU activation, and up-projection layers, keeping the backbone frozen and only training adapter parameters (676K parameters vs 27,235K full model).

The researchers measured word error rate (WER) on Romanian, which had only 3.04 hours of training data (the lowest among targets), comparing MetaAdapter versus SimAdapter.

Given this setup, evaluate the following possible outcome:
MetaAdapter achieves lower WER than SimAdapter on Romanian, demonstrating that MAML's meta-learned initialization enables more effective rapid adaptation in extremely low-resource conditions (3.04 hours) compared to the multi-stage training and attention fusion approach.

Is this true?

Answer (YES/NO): YES